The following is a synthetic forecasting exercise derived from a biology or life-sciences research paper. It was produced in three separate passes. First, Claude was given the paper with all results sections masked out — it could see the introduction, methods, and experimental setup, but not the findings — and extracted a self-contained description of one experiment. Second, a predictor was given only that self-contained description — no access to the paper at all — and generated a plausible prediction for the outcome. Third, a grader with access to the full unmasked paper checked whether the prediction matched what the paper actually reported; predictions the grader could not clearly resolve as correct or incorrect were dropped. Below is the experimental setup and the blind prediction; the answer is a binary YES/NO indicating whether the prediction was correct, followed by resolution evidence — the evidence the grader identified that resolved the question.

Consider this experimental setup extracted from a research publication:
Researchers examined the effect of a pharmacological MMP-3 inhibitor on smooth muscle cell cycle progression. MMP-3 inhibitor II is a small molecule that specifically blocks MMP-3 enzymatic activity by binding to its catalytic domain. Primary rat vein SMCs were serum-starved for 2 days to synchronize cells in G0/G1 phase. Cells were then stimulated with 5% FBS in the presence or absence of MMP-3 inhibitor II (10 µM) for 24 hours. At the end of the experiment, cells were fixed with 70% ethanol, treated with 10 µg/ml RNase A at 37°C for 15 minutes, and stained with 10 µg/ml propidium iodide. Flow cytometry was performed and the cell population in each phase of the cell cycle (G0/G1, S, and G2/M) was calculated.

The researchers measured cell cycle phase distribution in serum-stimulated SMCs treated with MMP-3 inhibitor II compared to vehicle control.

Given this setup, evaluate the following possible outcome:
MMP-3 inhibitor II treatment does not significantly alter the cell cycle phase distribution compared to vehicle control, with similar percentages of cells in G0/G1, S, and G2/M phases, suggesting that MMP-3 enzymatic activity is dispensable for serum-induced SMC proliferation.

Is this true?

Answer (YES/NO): NO